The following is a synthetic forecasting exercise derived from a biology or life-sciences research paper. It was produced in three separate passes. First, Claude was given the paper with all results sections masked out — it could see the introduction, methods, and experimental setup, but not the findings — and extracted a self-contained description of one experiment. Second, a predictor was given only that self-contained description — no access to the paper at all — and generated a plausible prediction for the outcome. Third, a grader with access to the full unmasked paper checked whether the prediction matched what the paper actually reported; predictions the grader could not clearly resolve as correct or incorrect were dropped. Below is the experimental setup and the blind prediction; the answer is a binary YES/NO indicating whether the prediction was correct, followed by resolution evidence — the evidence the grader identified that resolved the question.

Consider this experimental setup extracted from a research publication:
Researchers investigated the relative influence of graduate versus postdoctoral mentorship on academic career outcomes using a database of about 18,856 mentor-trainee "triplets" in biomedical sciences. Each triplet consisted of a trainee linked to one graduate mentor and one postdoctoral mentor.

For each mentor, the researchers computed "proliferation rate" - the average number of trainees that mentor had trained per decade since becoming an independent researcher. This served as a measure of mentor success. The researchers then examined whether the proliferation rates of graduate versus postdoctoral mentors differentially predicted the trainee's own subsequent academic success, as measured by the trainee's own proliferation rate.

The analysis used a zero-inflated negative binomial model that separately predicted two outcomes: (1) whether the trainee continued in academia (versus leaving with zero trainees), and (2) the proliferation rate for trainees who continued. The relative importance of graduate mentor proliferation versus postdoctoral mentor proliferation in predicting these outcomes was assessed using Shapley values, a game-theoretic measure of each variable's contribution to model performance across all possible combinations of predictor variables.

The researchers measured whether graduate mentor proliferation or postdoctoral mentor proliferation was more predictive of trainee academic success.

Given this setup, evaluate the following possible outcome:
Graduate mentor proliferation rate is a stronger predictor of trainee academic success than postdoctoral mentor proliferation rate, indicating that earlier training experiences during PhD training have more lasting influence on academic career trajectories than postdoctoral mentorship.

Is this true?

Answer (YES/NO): NO